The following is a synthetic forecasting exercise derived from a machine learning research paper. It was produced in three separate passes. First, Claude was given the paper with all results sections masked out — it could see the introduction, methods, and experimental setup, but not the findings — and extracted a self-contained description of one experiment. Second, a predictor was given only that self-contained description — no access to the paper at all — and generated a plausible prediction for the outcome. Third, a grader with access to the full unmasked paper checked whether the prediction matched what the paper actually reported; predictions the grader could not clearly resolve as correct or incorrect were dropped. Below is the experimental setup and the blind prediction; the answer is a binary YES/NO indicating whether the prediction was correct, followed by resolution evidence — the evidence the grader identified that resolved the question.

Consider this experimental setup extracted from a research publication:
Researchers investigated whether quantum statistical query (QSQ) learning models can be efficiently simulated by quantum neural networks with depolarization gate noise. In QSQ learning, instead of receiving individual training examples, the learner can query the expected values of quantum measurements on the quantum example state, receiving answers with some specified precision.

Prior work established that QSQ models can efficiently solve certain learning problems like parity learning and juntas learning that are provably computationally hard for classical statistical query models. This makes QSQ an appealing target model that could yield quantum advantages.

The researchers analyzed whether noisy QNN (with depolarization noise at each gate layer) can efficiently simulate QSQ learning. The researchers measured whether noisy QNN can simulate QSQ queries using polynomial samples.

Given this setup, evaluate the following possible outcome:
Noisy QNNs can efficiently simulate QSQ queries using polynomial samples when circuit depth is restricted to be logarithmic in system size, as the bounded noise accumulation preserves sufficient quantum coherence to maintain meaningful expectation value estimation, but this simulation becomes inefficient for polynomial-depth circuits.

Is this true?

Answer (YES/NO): NO